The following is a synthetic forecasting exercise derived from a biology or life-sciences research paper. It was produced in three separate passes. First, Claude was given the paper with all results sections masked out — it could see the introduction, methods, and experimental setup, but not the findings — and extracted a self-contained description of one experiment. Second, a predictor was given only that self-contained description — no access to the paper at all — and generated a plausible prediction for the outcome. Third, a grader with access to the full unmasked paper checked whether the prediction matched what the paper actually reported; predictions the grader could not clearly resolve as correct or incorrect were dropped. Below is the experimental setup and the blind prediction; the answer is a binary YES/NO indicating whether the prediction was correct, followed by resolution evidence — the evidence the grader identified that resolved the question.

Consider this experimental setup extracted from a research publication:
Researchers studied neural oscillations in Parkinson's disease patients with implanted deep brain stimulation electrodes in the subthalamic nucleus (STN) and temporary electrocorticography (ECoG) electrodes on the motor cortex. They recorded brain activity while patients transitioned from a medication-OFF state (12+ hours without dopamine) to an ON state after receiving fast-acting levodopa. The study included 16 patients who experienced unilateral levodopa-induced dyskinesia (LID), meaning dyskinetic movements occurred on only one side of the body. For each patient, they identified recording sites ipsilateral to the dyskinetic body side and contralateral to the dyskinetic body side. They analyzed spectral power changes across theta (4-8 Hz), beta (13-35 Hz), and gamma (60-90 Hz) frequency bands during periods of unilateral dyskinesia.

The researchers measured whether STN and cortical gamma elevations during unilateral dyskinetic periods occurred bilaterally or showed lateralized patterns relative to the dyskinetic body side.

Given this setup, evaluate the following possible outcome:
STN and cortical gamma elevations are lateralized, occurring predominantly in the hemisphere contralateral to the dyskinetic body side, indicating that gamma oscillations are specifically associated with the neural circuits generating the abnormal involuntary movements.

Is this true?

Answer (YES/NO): NO